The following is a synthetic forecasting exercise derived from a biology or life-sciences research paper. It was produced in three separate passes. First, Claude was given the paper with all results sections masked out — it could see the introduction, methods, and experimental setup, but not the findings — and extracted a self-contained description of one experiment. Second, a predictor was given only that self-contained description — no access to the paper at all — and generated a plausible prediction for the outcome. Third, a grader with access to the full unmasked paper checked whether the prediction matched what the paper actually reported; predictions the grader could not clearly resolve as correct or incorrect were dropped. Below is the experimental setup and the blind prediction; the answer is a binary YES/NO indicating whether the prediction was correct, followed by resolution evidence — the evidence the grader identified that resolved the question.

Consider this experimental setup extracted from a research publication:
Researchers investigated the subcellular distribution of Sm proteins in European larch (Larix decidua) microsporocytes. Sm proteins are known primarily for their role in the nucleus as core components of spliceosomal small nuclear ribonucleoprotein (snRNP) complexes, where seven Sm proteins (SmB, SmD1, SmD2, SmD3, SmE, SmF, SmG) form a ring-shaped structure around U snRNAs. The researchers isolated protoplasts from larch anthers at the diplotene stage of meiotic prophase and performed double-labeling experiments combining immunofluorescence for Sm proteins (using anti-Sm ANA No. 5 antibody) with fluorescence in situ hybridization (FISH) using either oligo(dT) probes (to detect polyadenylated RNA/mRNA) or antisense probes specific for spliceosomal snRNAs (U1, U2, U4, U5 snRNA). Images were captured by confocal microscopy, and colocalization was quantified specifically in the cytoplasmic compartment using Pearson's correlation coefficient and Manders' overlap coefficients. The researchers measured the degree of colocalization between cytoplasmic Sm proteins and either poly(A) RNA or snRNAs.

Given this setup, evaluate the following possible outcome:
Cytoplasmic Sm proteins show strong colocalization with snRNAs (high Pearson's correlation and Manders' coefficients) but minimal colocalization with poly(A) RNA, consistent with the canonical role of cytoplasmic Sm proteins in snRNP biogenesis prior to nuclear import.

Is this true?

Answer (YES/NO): NO